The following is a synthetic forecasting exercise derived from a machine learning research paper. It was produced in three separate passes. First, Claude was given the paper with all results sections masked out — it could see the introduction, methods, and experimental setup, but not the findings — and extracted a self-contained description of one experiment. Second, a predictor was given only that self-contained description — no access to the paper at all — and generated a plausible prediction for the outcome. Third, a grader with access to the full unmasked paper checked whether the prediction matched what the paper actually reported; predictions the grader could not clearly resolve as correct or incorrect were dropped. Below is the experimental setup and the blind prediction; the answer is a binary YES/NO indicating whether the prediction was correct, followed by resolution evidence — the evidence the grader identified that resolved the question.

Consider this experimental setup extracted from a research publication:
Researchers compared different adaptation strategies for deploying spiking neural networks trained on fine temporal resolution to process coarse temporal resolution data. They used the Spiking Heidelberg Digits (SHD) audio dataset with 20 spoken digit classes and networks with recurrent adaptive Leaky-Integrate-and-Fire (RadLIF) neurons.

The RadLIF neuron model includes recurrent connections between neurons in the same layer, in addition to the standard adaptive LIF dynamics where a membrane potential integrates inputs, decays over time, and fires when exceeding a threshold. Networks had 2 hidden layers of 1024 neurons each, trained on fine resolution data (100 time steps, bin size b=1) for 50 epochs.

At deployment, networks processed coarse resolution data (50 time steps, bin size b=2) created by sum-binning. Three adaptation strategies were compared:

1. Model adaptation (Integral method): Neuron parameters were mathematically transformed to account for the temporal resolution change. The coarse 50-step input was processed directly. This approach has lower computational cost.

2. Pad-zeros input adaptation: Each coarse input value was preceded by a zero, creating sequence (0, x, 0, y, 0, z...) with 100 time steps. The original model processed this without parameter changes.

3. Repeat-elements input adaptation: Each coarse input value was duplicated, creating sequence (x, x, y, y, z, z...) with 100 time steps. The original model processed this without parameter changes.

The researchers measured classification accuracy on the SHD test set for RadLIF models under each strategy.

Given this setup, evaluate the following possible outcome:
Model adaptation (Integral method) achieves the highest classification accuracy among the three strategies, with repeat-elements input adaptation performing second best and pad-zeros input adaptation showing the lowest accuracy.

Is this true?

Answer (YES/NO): NO